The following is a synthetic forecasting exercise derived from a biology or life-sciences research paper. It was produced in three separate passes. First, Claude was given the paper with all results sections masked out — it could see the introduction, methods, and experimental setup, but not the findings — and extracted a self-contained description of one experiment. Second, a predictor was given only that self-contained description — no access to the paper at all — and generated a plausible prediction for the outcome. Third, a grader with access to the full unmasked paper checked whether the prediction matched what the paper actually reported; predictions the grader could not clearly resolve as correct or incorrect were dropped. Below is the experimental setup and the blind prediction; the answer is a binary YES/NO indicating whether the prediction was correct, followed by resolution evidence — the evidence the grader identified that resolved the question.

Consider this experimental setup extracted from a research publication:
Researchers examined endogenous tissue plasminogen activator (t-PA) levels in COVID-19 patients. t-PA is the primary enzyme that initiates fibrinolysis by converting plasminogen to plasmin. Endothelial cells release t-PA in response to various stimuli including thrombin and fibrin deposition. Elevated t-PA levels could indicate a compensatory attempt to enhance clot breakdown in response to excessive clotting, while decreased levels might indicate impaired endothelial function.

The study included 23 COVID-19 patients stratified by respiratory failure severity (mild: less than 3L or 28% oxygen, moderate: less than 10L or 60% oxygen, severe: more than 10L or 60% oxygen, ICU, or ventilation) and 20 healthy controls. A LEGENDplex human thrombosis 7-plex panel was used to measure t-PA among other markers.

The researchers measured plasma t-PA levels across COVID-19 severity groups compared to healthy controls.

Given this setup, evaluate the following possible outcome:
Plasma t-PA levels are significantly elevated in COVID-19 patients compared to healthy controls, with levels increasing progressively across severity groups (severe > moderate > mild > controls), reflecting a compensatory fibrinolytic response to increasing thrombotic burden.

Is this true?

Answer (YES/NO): NO